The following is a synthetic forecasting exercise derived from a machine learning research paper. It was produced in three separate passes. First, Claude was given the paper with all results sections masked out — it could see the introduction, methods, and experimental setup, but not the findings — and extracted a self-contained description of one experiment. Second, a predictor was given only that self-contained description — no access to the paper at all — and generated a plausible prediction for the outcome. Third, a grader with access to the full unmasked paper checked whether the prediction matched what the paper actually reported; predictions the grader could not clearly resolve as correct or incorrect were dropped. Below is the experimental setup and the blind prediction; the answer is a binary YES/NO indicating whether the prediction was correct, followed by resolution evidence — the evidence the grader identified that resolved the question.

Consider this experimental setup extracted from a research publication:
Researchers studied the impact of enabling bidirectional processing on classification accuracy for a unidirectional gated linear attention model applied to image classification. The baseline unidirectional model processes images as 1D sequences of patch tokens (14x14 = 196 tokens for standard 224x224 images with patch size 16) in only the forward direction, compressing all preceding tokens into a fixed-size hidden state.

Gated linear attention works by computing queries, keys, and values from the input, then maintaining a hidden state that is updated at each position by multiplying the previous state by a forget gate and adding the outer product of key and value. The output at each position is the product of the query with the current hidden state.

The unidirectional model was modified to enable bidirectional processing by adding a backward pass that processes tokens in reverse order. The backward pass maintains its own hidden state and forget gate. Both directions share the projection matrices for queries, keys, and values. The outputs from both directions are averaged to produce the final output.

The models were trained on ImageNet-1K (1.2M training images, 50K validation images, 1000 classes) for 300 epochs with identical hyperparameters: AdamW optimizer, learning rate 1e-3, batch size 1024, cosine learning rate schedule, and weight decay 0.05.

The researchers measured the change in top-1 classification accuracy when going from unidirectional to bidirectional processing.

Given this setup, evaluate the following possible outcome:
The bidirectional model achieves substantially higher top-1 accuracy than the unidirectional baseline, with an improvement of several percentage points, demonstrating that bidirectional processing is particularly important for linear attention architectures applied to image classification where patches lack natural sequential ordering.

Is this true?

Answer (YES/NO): NO